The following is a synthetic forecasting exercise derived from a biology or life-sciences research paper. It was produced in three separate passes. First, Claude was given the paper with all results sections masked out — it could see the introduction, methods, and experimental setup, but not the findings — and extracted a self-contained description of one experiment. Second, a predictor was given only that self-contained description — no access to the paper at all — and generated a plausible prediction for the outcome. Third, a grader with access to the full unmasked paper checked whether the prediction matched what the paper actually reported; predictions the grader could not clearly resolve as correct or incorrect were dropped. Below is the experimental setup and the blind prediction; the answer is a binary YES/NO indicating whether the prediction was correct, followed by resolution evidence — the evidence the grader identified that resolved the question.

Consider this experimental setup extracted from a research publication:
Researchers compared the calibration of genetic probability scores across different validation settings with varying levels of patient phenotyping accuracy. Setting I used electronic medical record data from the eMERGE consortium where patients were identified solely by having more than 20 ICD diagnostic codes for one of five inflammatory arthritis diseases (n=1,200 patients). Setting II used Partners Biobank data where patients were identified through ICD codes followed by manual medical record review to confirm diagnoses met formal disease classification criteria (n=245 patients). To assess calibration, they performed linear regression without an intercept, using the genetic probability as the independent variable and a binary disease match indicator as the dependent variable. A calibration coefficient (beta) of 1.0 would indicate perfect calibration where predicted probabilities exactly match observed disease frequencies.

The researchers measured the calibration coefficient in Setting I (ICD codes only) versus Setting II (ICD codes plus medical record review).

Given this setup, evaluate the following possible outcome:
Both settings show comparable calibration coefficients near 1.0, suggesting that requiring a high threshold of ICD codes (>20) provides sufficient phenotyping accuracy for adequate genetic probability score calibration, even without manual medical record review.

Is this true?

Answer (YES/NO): NO